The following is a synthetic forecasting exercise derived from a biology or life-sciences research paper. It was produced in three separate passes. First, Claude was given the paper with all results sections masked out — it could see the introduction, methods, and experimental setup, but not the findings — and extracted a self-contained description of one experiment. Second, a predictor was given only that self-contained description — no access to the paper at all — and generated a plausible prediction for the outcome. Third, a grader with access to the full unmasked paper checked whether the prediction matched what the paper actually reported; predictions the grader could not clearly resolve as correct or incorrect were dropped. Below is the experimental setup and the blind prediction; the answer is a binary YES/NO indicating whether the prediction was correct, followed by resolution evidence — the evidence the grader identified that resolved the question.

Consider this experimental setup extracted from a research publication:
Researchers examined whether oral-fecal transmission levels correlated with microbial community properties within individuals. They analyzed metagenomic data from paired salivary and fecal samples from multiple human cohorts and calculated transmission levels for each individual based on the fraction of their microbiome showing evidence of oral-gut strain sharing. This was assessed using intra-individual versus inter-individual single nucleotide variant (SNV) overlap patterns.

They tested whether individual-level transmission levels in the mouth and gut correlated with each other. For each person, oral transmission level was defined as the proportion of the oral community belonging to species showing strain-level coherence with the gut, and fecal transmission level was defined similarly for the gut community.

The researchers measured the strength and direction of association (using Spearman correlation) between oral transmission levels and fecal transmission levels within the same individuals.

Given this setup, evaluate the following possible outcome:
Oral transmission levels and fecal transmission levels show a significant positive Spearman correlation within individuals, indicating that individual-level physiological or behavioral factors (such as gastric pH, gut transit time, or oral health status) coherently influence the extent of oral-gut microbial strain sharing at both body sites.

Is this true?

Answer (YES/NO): YES